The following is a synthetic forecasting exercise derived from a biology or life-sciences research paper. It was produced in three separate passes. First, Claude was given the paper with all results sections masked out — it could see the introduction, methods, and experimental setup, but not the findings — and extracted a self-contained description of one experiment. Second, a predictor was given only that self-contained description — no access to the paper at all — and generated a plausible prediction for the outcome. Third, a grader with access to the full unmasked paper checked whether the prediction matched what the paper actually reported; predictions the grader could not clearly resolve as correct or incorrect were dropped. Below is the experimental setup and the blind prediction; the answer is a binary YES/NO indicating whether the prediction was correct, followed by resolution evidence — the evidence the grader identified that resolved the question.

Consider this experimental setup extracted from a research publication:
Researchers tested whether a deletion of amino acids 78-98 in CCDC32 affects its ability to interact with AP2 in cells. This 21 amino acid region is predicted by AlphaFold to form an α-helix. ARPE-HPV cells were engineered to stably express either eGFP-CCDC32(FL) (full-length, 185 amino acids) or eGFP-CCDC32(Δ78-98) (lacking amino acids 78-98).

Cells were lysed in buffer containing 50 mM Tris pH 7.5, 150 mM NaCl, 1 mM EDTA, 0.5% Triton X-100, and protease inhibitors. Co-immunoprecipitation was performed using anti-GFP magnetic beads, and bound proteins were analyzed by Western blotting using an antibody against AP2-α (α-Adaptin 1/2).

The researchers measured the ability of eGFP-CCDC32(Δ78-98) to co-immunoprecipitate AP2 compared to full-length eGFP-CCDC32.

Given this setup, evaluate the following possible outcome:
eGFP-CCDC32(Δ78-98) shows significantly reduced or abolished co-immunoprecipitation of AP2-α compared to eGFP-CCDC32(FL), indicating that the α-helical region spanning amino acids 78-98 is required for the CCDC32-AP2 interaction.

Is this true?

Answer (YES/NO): YES